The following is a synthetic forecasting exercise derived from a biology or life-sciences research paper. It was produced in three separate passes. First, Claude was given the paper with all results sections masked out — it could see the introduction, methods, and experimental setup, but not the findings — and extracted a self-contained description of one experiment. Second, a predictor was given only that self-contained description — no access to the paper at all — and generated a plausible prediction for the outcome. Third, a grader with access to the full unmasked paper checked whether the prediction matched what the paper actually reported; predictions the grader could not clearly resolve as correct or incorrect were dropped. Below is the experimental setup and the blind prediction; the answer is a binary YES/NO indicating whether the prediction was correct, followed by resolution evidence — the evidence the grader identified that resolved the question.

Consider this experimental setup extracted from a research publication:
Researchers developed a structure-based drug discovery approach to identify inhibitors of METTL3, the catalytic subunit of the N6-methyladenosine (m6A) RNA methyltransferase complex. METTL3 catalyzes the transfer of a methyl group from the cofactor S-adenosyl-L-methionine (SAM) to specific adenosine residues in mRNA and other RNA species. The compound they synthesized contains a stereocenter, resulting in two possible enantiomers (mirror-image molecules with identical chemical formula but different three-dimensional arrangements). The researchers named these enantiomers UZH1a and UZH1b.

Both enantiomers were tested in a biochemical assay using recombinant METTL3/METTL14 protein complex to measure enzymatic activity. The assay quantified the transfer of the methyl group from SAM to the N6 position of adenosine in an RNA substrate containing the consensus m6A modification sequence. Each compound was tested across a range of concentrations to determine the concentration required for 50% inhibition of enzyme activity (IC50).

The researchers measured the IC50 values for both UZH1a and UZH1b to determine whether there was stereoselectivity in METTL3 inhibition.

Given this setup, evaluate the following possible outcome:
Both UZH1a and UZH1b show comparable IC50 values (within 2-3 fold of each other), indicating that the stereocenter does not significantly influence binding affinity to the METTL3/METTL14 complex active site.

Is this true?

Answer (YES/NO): NO